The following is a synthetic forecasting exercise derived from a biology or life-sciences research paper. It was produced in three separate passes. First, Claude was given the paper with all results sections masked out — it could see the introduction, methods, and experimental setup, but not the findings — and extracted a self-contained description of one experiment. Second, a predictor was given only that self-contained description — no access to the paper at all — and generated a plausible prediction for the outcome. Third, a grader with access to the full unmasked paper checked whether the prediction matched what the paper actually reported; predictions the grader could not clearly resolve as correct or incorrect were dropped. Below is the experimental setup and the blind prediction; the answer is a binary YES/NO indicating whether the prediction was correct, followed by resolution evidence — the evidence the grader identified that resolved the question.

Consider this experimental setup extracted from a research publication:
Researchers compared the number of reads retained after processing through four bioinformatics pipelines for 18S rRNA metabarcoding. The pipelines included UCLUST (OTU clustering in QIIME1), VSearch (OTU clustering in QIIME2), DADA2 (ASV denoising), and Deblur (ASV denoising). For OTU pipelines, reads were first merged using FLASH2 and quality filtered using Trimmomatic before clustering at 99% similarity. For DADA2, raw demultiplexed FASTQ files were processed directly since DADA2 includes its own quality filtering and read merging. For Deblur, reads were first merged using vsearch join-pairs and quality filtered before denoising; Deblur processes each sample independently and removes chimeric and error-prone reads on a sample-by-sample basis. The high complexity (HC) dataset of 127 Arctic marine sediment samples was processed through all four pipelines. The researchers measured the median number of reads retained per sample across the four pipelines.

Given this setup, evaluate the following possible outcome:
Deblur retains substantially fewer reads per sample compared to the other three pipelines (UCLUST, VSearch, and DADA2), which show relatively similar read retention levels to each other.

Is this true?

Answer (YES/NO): YES